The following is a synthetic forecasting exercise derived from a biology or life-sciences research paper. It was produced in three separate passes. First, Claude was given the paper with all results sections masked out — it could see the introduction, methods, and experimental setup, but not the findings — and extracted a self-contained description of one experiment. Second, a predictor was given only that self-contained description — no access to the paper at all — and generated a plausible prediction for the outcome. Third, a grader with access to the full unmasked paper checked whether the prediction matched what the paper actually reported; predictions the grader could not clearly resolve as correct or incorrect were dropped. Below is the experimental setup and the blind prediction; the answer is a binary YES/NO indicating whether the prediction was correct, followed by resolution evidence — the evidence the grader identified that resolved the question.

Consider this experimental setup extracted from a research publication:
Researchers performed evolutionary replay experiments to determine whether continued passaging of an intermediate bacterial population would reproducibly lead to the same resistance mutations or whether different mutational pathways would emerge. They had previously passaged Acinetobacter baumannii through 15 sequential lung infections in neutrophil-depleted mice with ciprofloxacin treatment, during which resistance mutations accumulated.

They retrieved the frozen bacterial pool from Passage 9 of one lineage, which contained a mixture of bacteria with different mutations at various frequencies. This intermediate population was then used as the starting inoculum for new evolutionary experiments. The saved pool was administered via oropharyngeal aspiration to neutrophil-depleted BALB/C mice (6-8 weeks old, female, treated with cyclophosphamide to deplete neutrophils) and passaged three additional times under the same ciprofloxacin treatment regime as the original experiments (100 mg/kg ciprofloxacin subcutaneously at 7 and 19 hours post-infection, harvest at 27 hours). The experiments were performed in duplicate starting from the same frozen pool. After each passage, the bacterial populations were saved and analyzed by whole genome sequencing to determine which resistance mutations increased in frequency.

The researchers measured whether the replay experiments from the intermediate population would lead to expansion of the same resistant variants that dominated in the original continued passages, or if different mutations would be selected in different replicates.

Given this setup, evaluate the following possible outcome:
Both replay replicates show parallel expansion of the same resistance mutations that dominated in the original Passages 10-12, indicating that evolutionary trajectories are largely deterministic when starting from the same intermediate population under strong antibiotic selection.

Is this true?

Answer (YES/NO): NO